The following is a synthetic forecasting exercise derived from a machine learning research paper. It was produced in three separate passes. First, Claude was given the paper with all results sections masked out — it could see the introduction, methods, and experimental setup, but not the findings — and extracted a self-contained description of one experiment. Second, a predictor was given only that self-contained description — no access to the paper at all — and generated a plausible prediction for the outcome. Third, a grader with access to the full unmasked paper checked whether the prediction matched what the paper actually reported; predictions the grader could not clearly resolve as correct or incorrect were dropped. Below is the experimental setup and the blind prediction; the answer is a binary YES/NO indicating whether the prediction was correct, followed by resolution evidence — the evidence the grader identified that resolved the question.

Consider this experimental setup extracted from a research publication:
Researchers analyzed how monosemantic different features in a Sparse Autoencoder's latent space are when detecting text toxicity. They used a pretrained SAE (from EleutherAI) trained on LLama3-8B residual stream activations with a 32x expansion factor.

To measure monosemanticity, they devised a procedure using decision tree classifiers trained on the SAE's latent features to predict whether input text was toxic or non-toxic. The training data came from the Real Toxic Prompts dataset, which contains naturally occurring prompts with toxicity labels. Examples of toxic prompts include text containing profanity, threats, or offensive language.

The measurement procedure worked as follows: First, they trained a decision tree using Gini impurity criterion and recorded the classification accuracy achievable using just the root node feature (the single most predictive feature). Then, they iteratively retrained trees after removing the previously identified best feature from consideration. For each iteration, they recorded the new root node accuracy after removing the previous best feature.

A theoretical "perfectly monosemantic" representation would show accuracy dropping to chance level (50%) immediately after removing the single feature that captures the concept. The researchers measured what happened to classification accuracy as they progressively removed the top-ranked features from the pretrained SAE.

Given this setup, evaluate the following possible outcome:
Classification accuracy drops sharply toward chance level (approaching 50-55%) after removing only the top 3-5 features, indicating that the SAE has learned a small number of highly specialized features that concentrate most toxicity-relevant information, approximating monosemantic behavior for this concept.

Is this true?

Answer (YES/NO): NO